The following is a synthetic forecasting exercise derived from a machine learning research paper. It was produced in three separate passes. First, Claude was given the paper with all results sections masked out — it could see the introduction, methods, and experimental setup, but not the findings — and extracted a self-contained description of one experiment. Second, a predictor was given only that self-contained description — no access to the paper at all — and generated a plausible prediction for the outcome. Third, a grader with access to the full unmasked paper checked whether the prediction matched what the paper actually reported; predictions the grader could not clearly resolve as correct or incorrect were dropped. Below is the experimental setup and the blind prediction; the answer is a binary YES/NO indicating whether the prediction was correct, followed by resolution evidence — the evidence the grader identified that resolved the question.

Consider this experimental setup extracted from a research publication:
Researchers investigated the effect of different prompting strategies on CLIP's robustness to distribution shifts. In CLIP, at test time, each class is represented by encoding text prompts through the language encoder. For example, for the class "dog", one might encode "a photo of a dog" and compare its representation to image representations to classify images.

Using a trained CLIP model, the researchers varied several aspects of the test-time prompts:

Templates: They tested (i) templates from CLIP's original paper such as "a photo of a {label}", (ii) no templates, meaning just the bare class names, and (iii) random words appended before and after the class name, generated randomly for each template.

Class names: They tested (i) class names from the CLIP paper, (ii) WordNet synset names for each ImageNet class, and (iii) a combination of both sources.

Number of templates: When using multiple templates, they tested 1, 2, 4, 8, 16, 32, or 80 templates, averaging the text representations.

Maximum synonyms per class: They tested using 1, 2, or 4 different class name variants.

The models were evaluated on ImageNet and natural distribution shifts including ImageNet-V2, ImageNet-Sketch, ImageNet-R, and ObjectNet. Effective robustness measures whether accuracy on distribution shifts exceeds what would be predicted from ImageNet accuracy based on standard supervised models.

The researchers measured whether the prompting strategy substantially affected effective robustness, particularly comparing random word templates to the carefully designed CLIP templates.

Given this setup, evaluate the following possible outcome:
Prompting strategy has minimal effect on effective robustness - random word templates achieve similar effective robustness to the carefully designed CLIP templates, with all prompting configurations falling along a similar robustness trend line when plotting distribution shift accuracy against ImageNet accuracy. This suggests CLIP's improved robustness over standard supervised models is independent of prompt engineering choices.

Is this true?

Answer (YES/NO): YES